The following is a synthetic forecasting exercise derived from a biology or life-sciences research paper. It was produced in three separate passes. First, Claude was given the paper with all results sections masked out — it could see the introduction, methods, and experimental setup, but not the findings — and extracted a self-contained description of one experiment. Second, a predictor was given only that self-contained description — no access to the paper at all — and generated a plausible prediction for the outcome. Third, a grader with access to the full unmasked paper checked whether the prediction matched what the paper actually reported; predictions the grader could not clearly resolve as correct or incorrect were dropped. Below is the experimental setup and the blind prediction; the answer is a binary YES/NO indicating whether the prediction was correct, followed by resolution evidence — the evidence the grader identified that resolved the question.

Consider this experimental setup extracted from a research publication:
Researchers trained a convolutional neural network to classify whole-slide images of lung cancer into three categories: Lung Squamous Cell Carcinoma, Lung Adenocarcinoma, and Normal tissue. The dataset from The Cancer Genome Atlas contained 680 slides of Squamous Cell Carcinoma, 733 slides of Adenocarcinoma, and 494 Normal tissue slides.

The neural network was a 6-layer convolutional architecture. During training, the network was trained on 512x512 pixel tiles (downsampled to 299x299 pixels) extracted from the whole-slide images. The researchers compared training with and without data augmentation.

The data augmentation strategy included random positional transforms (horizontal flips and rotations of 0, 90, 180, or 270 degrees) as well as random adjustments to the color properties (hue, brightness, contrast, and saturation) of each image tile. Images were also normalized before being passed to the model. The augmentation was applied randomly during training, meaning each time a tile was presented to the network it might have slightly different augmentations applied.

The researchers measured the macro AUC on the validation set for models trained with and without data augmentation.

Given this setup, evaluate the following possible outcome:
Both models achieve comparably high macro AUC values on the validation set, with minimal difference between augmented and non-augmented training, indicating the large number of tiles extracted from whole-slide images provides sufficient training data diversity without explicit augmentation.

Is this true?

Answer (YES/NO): NO